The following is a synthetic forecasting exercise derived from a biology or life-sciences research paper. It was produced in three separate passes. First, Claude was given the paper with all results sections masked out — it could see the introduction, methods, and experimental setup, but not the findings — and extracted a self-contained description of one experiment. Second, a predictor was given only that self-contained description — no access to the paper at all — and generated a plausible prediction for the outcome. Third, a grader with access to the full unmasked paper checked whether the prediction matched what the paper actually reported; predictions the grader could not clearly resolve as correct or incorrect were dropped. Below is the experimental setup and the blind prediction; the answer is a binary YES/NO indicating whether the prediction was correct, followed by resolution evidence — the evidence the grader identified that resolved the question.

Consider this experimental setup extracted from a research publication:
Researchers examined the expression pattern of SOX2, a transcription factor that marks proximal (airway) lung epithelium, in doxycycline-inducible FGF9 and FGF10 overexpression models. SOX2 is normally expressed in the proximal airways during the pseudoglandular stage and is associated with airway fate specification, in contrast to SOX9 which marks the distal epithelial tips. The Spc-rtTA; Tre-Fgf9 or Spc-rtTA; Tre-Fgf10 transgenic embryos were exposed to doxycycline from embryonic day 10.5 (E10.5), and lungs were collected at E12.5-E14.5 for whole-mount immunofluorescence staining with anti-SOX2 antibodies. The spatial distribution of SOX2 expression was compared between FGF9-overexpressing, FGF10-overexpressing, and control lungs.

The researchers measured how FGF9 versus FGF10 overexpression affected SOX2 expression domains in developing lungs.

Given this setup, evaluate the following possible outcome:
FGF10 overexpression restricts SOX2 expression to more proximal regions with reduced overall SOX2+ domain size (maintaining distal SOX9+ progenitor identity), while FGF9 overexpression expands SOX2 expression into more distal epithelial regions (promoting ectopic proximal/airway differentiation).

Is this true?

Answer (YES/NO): NO